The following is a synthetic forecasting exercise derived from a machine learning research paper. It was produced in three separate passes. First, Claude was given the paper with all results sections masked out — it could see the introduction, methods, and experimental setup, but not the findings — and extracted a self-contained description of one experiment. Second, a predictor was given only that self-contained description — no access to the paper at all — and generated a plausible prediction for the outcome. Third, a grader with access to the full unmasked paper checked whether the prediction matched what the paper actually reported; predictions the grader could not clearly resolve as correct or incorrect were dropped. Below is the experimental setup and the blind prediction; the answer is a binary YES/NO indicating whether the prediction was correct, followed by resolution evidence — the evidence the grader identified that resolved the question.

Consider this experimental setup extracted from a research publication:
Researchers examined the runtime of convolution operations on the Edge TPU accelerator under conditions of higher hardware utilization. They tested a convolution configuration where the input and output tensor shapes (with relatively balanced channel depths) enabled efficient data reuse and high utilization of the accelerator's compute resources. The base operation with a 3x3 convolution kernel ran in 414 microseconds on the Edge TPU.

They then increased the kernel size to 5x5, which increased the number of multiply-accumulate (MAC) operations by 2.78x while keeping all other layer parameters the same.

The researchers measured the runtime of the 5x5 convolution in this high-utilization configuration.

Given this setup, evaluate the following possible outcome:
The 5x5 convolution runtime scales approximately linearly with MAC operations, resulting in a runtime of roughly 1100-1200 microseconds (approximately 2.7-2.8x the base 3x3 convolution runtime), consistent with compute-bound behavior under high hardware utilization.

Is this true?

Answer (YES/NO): YES